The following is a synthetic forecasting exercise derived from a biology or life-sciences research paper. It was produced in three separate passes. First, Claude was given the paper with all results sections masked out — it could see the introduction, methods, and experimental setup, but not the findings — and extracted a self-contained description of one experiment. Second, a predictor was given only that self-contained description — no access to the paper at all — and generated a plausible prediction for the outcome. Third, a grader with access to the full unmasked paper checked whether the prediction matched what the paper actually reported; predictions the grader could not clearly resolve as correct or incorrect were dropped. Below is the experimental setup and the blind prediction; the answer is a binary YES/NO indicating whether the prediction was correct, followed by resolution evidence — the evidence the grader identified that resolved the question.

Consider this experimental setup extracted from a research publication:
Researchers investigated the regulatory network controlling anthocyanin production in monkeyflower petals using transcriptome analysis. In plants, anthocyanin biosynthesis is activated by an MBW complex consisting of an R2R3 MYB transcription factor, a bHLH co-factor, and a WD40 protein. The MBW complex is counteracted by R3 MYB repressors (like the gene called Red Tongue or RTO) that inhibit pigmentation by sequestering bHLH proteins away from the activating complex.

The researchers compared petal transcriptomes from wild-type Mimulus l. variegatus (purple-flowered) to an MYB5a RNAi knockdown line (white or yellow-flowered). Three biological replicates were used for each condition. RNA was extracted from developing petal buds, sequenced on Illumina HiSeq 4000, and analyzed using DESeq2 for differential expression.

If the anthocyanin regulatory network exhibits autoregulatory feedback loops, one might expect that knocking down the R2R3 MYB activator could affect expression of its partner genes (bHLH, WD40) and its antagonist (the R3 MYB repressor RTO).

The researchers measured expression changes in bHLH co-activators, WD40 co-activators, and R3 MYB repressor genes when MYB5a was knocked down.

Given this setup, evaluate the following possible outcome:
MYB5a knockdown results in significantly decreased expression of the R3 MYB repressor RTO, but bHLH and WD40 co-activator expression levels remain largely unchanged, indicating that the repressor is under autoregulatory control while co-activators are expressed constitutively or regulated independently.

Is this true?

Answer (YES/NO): NO